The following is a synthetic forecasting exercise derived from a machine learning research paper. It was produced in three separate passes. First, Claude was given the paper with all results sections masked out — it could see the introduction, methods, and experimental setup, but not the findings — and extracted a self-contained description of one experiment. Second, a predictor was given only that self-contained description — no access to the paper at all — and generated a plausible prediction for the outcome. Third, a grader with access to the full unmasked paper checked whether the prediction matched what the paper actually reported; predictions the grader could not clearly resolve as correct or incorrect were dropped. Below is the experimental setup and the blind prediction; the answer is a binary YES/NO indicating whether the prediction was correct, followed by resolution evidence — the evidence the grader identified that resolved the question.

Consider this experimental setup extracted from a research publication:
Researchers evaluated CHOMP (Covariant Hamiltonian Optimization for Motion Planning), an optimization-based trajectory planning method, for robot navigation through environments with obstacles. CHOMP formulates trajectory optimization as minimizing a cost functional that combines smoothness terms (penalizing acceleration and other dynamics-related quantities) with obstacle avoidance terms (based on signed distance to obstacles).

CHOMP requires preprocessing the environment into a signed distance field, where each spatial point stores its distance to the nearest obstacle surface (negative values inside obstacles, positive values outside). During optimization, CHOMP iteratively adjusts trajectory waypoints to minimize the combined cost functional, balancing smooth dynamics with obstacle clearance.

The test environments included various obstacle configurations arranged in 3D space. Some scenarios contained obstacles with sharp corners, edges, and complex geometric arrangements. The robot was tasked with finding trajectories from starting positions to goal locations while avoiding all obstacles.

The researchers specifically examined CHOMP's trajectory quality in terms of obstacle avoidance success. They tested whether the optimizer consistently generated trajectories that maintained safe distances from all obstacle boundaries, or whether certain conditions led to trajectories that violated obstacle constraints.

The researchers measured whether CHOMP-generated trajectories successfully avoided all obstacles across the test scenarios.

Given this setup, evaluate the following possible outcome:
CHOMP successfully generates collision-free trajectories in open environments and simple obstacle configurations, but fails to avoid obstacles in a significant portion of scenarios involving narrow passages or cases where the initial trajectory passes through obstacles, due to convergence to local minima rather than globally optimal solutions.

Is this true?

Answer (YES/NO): NO